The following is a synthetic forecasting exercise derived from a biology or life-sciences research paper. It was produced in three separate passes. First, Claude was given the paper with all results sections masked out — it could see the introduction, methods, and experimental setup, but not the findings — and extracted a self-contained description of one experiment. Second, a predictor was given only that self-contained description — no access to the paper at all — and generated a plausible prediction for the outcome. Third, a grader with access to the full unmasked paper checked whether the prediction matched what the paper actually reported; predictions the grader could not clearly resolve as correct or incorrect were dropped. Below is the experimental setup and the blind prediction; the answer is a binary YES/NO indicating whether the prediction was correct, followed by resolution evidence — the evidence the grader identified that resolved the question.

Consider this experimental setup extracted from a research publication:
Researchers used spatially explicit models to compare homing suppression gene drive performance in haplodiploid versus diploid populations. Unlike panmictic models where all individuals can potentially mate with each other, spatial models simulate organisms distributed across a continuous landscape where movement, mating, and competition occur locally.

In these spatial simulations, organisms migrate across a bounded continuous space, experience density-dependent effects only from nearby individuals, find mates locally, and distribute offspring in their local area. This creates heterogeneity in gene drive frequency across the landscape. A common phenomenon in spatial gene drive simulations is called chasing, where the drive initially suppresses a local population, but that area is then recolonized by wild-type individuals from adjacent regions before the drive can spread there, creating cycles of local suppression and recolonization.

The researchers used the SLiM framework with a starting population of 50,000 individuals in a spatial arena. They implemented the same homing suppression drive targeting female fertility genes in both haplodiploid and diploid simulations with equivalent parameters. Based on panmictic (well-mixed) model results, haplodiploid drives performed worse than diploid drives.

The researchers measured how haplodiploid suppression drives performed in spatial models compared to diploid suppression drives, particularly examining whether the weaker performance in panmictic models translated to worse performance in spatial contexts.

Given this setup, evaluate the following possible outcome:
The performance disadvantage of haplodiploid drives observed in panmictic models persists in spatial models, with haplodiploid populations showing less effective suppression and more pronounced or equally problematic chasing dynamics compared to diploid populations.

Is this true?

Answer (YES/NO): NO